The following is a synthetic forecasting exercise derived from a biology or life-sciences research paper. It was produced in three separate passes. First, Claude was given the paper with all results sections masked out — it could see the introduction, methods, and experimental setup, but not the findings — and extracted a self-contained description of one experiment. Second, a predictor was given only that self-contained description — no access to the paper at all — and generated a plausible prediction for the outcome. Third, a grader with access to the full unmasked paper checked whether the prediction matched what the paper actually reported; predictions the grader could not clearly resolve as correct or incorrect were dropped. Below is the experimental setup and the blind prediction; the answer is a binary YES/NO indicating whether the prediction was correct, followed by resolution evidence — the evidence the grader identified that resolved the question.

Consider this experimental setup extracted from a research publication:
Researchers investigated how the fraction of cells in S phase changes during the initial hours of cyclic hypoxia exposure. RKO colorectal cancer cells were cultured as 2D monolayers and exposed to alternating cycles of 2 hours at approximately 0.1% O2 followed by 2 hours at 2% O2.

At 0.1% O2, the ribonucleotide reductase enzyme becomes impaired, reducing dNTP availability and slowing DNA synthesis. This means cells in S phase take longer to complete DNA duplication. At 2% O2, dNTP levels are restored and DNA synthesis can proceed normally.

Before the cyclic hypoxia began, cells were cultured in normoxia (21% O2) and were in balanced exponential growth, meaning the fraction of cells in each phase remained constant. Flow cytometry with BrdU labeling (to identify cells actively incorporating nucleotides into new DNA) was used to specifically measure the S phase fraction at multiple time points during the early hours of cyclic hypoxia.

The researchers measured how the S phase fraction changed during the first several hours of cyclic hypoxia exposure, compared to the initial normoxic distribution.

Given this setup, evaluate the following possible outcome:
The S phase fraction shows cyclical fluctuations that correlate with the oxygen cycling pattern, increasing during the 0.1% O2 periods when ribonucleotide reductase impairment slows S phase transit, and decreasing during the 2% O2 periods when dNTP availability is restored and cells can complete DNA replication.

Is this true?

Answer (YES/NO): NO